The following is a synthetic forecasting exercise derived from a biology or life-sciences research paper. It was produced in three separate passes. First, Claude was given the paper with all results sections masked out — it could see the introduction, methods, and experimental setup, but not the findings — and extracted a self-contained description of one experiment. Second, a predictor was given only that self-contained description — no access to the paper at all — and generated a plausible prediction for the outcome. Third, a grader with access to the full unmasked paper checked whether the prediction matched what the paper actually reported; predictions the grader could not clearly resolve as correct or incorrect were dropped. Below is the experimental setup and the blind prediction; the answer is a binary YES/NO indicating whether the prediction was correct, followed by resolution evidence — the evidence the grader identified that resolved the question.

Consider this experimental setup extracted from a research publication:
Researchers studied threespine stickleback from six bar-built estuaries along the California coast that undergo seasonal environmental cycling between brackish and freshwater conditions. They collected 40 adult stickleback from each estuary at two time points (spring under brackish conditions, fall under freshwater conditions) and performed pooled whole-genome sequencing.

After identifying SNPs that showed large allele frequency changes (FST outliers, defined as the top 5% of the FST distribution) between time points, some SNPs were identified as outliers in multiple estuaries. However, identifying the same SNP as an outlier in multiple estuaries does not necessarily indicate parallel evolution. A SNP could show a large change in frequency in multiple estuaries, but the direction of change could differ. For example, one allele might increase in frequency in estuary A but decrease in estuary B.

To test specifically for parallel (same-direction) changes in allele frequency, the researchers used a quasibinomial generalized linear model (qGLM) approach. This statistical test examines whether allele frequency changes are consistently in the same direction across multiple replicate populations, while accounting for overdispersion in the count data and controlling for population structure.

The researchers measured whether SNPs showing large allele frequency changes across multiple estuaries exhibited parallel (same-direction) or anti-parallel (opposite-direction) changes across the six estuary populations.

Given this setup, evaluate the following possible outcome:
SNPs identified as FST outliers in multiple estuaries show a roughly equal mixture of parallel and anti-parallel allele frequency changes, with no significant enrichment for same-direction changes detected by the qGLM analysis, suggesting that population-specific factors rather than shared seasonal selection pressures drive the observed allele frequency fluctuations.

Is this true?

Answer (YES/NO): NO